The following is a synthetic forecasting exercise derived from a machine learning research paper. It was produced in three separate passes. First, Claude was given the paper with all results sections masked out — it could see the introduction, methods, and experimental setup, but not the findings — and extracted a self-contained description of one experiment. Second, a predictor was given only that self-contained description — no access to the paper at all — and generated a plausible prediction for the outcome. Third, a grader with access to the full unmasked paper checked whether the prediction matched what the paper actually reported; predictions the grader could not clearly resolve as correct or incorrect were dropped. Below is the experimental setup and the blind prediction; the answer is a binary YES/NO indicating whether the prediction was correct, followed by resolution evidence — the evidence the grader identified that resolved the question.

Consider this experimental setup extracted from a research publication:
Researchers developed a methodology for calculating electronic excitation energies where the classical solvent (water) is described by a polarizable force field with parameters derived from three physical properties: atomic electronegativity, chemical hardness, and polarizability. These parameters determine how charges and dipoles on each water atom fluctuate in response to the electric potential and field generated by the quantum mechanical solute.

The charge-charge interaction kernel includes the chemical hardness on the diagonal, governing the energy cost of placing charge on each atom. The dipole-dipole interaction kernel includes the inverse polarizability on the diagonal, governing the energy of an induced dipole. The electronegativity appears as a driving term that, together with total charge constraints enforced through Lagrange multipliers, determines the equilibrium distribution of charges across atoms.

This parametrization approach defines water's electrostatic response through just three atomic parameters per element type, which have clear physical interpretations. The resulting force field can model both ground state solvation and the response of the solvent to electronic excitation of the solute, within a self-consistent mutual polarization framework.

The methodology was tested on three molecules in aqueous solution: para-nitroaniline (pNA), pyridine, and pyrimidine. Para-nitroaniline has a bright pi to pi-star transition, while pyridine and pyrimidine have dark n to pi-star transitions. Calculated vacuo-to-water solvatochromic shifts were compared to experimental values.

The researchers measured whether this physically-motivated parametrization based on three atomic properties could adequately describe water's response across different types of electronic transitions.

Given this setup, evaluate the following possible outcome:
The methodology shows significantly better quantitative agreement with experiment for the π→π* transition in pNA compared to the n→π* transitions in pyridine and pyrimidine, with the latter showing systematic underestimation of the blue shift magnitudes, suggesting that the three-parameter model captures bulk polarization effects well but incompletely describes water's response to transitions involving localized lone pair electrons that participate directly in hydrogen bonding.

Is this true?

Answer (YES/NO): NO